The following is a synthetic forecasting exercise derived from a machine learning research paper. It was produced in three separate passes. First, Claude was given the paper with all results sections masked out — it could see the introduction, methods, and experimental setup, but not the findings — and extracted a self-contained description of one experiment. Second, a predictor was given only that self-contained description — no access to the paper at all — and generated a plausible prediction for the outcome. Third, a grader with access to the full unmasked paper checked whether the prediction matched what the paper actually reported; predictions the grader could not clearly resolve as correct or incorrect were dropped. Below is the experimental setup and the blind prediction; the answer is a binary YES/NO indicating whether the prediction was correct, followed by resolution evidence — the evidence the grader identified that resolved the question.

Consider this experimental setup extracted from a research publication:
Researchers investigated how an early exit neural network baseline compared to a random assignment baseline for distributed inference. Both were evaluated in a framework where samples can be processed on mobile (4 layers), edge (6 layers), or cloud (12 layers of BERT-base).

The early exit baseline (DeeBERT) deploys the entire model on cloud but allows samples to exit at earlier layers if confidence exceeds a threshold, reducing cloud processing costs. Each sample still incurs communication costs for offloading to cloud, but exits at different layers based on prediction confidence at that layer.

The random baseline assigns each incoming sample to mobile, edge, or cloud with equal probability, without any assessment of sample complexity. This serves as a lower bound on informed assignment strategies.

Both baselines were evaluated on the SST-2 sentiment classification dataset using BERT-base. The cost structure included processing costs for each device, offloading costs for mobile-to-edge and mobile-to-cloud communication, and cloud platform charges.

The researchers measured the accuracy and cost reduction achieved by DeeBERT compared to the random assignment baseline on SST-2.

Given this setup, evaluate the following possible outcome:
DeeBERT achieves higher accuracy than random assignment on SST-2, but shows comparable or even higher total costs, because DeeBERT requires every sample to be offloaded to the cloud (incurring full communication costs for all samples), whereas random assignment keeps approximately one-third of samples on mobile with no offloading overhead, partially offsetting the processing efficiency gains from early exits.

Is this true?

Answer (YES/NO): YES